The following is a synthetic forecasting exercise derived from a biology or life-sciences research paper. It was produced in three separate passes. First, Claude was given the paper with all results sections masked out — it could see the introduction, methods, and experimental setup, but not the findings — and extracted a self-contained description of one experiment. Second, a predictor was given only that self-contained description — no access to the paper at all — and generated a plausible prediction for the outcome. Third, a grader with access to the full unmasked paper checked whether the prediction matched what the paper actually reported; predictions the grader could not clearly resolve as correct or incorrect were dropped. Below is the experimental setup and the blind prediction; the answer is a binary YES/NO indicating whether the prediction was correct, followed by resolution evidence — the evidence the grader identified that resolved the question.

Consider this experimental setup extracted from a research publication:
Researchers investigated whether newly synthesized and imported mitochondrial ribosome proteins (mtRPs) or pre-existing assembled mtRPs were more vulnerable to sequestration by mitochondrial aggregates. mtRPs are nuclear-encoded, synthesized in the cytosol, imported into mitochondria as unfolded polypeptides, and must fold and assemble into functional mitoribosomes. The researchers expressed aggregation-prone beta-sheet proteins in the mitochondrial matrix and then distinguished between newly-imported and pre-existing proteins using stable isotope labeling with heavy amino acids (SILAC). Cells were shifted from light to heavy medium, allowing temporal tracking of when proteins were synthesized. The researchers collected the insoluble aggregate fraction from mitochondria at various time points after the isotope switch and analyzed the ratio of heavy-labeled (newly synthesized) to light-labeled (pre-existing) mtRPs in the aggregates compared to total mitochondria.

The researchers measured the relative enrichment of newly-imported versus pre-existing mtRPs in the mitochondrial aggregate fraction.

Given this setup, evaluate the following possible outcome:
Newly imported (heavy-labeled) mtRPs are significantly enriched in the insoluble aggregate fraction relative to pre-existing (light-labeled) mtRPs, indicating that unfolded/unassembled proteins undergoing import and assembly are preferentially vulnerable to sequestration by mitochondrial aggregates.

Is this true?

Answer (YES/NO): YES